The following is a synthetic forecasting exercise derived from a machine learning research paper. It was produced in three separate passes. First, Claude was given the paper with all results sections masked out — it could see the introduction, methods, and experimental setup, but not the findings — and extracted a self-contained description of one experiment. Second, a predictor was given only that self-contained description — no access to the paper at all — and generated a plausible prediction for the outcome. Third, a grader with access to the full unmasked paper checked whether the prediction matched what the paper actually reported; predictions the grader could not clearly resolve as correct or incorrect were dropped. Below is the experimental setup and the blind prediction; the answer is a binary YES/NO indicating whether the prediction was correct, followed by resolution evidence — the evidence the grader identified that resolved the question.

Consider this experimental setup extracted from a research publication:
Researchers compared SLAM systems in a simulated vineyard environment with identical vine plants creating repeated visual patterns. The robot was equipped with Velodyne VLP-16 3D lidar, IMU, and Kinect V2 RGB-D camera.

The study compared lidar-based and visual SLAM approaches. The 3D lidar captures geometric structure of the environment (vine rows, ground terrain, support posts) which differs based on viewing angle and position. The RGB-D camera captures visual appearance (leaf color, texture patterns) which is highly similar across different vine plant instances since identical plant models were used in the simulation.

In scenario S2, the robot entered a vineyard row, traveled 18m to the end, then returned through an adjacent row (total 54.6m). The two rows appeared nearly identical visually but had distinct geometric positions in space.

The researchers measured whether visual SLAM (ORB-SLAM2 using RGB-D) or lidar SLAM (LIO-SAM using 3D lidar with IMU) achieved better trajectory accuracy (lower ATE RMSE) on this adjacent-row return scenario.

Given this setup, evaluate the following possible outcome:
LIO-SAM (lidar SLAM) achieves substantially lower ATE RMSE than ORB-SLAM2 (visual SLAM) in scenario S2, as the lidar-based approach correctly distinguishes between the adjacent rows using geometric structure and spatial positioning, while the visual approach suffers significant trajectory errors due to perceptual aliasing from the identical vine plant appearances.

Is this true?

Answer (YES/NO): YES